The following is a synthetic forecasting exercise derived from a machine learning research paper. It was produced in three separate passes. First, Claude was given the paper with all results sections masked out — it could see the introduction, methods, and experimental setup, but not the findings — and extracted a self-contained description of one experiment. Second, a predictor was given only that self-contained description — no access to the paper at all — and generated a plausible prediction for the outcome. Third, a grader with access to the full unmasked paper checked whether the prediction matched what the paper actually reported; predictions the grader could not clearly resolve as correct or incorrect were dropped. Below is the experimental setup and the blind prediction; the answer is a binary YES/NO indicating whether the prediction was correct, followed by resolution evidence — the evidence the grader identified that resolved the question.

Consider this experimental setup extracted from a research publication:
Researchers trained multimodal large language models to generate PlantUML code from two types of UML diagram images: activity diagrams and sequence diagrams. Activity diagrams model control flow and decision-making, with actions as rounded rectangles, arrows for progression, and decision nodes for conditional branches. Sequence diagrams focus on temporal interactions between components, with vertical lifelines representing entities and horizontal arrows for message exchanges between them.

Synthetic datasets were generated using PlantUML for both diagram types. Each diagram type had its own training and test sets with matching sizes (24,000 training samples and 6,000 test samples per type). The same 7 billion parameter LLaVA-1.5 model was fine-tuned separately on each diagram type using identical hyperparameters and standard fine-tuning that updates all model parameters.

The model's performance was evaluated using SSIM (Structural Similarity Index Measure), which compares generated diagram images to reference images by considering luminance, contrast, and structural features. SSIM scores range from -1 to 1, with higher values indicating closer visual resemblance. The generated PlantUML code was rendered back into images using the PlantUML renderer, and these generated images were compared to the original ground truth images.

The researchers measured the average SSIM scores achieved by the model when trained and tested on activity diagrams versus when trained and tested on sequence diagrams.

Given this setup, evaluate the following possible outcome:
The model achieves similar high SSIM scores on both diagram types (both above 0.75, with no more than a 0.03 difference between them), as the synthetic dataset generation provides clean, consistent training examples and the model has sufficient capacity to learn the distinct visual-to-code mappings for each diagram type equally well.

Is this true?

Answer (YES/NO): NO